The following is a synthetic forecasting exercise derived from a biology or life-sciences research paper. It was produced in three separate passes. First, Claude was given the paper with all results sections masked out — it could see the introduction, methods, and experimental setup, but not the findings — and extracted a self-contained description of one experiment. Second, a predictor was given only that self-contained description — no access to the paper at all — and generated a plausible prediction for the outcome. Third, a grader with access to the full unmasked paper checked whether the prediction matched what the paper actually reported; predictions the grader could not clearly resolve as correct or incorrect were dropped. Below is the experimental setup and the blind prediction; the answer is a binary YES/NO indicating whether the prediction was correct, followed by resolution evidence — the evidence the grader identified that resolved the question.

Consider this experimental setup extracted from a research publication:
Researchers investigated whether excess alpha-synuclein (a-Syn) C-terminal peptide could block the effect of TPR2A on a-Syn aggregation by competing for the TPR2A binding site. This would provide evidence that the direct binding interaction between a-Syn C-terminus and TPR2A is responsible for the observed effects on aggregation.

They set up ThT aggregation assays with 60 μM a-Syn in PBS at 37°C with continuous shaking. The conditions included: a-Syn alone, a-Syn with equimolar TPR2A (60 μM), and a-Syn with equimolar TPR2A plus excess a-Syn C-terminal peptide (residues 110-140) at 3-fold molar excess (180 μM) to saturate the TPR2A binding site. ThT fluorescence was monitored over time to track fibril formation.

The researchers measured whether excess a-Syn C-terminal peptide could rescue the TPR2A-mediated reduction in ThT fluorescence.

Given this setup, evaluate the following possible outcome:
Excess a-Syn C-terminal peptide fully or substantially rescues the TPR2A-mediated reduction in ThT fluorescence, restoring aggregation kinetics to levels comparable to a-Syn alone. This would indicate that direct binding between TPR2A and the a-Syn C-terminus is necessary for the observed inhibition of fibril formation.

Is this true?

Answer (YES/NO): NO